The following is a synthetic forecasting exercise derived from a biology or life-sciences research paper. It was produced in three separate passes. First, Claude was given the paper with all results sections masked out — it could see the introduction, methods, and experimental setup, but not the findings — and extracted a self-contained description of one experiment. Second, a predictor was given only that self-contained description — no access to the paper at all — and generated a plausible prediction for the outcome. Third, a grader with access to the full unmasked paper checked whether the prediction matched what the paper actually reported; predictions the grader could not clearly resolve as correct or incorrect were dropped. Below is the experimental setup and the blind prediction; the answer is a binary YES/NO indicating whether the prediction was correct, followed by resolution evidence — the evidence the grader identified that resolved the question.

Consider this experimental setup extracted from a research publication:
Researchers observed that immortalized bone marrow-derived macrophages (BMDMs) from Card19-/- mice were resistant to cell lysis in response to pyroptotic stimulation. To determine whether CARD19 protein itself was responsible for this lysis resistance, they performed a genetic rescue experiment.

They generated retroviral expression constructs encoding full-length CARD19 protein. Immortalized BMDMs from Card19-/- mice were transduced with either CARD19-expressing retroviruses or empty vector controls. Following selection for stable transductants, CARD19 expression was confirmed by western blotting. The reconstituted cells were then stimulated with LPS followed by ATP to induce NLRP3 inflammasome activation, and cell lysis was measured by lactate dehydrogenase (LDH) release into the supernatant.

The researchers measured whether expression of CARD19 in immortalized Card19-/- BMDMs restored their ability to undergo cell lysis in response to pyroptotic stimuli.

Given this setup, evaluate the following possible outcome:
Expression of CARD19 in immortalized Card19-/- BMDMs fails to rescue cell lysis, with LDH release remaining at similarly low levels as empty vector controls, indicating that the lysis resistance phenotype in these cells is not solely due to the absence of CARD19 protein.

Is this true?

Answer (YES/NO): YES